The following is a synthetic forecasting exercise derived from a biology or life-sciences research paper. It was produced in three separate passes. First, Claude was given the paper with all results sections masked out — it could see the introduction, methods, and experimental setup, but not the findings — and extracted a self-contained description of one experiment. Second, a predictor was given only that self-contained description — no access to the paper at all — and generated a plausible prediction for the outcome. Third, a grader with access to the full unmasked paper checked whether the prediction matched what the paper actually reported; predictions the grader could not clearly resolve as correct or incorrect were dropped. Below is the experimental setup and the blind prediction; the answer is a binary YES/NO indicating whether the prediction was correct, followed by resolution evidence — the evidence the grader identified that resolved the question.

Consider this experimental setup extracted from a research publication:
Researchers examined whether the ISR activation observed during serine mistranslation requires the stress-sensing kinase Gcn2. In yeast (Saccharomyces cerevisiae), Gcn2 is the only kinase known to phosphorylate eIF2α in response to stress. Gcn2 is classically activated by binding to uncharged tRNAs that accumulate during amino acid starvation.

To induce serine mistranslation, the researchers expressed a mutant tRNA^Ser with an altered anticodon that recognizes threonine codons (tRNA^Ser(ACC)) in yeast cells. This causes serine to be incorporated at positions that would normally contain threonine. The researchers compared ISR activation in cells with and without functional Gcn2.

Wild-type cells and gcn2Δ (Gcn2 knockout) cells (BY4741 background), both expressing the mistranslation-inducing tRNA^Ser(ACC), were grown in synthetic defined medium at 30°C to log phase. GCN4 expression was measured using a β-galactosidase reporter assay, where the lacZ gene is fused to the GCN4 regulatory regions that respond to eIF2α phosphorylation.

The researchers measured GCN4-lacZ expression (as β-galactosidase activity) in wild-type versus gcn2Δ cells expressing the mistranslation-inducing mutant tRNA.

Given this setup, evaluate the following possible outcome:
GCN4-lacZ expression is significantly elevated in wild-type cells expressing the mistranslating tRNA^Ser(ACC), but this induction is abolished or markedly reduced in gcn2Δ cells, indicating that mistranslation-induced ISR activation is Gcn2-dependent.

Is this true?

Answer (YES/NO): YES